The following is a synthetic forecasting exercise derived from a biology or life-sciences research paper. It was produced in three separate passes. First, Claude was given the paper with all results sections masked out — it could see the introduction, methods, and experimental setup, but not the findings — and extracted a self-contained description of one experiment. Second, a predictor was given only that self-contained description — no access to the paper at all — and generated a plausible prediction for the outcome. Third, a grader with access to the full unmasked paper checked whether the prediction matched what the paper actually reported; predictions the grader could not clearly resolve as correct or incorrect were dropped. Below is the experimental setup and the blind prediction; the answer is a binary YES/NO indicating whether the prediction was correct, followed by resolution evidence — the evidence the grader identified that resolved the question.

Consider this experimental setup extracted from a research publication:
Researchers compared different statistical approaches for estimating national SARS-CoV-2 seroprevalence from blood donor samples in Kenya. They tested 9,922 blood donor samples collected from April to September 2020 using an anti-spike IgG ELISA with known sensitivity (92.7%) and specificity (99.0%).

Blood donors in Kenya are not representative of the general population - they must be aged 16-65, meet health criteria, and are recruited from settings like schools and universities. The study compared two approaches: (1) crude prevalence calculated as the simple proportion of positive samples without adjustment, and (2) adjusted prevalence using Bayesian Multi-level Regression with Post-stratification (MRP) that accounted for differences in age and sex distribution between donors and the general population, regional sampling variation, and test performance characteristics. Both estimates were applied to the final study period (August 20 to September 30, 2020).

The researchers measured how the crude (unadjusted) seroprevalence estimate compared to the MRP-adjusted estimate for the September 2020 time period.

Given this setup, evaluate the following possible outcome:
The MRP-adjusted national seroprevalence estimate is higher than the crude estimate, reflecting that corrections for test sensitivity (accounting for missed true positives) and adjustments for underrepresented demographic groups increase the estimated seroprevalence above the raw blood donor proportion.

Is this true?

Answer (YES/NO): NO